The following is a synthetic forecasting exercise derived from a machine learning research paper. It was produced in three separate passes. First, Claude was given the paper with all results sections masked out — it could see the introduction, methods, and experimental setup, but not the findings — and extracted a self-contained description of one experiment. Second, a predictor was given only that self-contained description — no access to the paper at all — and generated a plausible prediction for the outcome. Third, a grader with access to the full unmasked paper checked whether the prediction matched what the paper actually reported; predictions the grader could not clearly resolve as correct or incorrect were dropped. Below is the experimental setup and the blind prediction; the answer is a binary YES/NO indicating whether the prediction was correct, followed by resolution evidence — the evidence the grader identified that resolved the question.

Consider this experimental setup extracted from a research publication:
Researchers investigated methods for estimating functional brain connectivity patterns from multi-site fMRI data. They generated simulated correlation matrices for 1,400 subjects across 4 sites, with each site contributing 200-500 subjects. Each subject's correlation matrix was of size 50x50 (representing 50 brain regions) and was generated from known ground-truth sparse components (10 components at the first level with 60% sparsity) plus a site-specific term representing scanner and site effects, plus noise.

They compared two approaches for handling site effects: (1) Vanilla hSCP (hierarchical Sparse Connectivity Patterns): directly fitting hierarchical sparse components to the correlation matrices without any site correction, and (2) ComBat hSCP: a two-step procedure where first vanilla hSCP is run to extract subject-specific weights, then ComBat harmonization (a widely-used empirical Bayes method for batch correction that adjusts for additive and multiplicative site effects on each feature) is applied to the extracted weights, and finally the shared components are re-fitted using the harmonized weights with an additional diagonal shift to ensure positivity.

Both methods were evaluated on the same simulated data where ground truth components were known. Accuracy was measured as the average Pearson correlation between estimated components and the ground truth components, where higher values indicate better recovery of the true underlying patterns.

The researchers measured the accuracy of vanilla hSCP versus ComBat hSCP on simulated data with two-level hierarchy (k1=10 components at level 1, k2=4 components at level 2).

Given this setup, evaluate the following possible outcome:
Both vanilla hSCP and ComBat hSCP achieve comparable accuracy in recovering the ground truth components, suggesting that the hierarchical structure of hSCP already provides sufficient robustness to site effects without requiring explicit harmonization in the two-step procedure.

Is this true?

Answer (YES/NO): NO